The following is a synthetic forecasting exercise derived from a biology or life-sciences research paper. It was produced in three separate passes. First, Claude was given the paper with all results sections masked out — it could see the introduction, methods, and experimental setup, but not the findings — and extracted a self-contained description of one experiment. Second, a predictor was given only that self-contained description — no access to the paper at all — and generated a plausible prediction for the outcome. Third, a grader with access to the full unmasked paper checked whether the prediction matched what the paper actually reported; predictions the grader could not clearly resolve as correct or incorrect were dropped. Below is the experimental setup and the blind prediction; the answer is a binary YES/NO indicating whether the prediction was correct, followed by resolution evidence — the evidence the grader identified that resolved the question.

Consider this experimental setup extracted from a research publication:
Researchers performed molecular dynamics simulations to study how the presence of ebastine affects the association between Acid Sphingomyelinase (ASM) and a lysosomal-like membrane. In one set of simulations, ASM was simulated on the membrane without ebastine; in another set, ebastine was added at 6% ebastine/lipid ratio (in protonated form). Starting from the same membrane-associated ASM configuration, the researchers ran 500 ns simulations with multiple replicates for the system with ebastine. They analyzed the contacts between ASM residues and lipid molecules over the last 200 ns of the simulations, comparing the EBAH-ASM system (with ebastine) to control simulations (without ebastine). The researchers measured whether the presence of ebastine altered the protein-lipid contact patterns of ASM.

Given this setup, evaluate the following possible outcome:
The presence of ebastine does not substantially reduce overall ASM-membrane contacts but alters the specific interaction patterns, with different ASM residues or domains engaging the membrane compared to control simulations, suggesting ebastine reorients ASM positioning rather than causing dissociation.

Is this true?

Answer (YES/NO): NO